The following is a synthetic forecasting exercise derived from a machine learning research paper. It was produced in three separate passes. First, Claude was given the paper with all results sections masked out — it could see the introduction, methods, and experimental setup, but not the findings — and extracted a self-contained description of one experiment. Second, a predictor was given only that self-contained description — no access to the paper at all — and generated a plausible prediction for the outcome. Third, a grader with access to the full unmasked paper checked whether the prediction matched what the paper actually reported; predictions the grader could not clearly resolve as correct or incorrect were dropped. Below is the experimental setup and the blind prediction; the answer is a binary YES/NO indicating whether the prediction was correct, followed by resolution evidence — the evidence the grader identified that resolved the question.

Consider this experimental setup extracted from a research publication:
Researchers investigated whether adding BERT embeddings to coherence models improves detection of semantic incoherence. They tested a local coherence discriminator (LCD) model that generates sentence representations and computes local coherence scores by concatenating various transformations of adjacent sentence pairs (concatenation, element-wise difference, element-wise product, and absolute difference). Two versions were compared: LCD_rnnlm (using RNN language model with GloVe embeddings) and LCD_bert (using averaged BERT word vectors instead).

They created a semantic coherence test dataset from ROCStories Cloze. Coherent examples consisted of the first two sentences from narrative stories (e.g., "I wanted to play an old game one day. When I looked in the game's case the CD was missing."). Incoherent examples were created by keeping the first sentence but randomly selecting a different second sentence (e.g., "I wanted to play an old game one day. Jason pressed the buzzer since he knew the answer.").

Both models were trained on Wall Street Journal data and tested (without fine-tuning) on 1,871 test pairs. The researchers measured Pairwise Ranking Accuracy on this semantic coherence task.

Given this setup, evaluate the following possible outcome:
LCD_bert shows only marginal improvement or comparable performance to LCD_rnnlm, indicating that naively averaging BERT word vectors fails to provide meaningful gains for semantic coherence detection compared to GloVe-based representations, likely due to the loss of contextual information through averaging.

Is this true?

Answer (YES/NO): NO